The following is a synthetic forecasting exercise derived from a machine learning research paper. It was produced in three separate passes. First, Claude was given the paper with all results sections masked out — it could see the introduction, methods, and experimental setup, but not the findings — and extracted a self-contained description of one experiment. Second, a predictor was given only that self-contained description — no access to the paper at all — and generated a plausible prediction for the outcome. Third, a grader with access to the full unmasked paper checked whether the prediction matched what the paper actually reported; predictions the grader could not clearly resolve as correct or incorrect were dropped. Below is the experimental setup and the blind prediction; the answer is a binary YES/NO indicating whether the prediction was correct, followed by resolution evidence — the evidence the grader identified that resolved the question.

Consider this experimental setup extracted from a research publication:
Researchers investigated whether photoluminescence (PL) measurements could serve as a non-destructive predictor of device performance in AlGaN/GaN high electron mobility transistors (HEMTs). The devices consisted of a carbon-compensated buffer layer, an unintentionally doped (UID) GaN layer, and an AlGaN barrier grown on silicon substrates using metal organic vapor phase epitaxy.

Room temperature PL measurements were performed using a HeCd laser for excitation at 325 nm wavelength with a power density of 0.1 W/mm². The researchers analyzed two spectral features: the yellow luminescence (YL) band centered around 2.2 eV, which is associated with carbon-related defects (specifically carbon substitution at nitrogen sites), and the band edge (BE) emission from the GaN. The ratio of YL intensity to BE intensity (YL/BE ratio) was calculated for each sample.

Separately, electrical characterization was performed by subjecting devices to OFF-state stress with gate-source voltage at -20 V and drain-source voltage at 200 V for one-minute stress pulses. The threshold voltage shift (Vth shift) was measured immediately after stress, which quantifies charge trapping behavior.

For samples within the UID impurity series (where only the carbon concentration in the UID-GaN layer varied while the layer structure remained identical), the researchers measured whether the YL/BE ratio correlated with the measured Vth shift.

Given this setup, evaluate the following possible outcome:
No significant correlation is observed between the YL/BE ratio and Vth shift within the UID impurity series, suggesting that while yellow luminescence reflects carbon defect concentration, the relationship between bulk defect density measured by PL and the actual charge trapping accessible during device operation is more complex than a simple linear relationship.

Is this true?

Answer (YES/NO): NO